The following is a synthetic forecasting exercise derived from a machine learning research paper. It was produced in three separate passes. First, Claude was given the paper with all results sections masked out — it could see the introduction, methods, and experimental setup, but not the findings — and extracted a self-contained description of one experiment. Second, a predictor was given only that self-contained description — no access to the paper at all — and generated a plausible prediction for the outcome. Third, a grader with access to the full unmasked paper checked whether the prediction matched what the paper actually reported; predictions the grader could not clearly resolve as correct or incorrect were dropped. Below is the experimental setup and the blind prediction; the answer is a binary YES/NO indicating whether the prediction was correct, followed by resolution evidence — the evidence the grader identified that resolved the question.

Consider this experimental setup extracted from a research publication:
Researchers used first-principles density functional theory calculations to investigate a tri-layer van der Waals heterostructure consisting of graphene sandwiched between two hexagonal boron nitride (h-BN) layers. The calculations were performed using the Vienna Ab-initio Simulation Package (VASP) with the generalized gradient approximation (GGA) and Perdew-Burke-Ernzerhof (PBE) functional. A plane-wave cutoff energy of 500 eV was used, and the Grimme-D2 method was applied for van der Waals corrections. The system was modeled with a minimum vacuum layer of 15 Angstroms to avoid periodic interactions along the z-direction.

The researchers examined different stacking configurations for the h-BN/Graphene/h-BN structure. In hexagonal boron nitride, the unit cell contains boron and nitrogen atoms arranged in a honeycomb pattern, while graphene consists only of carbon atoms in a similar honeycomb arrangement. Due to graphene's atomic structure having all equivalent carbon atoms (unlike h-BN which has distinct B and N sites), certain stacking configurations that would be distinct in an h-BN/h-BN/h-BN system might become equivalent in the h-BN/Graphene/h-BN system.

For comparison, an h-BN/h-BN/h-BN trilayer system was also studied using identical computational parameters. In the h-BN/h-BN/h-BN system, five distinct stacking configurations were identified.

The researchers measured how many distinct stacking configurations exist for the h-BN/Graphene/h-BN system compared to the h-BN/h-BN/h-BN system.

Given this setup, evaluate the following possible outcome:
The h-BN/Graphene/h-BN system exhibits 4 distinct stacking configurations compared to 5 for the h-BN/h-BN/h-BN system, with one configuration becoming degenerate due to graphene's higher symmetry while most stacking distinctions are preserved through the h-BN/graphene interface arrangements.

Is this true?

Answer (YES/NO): NO